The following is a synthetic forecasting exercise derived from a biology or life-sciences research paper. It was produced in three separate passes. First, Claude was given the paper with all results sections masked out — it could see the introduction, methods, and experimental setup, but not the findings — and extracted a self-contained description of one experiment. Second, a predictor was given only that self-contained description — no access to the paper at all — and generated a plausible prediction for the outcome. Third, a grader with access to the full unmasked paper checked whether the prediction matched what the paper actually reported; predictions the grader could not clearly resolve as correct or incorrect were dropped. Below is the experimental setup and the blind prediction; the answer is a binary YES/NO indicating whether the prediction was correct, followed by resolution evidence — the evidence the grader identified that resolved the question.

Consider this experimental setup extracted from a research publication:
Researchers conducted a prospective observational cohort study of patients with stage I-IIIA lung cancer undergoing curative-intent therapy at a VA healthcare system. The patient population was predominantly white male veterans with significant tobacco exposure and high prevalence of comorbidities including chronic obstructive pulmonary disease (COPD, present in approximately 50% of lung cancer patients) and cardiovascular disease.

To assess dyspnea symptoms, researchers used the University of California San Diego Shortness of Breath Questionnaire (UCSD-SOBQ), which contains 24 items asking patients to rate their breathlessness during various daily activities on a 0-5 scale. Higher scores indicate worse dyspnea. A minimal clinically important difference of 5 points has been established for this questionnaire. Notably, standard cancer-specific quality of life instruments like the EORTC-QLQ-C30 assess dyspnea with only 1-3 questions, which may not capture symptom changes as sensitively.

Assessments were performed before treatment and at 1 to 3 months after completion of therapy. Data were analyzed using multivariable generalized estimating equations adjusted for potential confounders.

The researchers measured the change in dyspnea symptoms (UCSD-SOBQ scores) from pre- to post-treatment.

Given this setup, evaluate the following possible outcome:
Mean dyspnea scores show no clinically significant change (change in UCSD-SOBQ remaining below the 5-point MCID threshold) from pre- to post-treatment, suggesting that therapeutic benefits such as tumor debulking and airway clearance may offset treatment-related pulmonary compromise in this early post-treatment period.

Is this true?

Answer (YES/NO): NO